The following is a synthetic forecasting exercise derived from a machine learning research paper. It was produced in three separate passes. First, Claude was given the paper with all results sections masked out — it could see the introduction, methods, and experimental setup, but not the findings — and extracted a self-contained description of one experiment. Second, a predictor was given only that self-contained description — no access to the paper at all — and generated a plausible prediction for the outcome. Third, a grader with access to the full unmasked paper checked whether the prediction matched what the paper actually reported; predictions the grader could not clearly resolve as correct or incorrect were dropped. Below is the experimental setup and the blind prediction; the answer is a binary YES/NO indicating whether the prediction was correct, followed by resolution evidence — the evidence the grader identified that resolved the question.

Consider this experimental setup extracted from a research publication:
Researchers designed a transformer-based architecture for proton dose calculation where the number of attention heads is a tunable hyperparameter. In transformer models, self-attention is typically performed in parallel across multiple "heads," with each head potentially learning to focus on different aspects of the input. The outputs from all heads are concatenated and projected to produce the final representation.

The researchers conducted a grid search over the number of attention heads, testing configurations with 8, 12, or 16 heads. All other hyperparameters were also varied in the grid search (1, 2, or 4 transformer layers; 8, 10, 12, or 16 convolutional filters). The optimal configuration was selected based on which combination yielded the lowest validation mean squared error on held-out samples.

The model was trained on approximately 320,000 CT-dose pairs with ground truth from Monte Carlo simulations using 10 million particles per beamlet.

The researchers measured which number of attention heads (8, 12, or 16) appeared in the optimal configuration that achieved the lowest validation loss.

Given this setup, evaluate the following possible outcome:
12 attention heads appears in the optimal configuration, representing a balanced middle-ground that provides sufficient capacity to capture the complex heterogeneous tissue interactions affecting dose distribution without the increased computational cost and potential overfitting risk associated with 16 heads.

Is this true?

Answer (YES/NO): NO